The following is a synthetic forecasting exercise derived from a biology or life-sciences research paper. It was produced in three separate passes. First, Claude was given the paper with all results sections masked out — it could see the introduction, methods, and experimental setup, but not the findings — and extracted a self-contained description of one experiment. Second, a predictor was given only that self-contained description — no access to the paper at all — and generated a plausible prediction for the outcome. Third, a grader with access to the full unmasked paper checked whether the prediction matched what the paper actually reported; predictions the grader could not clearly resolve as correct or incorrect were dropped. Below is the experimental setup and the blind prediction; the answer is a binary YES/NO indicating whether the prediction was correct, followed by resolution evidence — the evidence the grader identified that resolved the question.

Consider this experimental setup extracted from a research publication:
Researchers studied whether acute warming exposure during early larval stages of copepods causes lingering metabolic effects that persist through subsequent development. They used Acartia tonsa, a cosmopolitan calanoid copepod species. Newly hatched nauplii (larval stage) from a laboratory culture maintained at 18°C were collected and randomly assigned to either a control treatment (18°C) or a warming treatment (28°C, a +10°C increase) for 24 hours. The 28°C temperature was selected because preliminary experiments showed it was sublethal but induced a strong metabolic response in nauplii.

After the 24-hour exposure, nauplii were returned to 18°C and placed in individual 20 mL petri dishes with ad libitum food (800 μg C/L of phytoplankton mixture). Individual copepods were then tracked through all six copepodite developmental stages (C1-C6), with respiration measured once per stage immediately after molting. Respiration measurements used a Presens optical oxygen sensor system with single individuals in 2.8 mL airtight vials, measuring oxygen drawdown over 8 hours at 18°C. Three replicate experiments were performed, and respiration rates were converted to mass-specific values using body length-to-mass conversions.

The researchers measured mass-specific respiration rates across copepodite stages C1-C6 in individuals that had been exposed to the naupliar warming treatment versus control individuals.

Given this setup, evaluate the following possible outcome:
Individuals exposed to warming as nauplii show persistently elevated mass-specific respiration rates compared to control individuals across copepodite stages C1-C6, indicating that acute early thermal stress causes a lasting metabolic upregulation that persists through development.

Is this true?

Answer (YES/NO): NO